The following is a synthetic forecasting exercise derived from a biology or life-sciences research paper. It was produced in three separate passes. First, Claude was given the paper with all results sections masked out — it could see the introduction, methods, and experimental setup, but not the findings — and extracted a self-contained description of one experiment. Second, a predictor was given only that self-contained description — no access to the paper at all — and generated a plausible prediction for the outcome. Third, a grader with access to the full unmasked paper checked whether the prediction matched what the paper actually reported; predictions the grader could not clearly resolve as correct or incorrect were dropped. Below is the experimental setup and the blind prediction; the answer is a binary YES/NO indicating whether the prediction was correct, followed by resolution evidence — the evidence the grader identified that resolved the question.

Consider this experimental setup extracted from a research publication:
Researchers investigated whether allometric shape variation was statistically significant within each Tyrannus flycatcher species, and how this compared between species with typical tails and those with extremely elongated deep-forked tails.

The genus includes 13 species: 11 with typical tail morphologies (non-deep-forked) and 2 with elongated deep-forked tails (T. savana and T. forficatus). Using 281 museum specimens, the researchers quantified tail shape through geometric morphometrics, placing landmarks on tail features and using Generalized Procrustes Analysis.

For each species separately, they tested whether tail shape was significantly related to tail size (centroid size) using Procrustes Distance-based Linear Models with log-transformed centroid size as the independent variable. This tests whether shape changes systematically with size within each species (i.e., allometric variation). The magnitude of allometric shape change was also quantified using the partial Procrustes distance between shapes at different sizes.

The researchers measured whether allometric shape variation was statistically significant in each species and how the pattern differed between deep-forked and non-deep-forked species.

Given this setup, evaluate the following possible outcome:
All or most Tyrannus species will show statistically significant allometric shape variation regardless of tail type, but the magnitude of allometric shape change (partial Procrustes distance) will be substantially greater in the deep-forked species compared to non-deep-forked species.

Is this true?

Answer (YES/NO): NO